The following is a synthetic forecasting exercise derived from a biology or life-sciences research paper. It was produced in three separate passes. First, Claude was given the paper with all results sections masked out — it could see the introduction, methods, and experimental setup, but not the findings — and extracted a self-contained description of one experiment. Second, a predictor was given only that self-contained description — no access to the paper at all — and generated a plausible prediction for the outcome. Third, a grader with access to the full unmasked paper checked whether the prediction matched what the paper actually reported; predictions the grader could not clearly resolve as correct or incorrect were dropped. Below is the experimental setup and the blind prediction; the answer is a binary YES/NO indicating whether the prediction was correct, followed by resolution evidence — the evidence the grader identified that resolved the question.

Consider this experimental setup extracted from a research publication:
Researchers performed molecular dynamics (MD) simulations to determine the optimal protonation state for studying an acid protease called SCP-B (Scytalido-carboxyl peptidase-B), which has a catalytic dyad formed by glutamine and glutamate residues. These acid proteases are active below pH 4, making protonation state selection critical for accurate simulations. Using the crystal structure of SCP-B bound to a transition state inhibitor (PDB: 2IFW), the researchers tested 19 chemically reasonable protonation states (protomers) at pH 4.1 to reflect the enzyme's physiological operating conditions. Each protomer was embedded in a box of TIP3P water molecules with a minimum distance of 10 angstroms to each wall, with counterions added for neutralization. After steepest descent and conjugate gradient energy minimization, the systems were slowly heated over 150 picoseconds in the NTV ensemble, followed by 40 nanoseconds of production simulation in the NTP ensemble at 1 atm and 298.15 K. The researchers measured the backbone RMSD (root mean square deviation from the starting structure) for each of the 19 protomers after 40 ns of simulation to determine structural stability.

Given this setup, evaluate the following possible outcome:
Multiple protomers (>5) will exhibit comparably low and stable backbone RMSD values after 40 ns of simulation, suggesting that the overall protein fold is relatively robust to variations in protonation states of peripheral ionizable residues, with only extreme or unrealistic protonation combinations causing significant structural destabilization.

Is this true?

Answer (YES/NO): NO